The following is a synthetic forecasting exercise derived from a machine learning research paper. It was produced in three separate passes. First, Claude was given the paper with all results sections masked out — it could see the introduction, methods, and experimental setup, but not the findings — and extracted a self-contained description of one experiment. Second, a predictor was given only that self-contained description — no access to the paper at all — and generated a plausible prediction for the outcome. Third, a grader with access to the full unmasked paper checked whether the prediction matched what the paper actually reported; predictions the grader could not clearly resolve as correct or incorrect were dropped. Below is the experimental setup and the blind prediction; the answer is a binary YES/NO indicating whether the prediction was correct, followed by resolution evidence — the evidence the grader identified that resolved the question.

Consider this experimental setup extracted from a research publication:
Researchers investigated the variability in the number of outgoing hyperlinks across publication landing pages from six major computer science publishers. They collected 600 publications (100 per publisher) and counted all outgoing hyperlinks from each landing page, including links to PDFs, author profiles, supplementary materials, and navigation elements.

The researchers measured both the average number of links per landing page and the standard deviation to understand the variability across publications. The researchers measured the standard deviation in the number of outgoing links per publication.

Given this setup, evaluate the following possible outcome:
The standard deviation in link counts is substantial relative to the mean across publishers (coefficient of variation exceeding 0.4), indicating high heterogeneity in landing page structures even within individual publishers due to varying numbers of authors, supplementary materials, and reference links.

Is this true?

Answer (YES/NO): YES